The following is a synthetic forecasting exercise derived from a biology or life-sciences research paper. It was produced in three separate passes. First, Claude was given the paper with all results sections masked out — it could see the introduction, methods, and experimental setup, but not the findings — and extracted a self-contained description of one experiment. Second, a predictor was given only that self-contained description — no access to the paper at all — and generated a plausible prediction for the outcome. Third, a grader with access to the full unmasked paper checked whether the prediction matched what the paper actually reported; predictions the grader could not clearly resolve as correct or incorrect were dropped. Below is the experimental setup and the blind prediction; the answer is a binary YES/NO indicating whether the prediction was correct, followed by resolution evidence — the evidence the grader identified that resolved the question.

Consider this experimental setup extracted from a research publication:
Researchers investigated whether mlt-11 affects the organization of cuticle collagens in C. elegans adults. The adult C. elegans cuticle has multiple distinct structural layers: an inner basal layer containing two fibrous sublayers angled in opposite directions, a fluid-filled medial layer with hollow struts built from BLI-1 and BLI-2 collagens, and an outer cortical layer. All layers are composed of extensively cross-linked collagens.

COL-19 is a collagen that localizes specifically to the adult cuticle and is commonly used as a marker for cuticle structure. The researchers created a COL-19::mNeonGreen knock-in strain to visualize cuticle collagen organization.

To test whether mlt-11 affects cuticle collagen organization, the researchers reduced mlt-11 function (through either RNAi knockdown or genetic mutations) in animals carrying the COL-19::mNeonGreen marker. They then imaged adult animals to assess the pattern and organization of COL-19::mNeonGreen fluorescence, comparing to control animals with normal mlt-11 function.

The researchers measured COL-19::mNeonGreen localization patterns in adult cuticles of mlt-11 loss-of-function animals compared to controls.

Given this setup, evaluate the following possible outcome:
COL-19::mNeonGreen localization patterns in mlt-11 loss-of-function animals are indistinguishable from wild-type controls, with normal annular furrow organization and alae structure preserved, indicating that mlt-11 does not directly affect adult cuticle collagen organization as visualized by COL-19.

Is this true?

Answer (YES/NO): NO